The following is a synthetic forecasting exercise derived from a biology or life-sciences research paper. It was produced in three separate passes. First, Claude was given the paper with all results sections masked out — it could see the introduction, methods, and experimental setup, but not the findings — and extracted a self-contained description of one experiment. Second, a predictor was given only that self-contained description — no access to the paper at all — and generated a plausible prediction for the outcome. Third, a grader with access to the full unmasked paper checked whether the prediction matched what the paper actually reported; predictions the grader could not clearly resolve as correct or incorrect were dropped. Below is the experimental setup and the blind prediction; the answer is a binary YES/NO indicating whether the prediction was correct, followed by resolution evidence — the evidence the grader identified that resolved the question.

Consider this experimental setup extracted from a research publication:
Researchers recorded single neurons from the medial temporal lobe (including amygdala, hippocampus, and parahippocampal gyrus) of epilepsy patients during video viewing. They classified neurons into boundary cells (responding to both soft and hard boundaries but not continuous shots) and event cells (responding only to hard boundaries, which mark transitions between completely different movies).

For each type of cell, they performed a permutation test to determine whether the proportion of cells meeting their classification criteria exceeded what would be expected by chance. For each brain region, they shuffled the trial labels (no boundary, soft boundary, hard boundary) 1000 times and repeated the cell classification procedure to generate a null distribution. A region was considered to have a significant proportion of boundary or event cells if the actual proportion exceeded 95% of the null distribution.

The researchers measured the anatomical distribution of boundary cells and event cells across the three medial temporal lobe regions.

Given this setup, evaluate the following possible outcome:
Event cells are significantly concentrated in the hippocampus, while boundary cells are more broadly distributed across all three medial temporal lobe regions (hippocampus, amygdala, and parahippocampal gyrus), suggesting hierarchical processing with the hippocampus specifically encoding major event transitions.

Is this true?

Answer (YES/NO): NO